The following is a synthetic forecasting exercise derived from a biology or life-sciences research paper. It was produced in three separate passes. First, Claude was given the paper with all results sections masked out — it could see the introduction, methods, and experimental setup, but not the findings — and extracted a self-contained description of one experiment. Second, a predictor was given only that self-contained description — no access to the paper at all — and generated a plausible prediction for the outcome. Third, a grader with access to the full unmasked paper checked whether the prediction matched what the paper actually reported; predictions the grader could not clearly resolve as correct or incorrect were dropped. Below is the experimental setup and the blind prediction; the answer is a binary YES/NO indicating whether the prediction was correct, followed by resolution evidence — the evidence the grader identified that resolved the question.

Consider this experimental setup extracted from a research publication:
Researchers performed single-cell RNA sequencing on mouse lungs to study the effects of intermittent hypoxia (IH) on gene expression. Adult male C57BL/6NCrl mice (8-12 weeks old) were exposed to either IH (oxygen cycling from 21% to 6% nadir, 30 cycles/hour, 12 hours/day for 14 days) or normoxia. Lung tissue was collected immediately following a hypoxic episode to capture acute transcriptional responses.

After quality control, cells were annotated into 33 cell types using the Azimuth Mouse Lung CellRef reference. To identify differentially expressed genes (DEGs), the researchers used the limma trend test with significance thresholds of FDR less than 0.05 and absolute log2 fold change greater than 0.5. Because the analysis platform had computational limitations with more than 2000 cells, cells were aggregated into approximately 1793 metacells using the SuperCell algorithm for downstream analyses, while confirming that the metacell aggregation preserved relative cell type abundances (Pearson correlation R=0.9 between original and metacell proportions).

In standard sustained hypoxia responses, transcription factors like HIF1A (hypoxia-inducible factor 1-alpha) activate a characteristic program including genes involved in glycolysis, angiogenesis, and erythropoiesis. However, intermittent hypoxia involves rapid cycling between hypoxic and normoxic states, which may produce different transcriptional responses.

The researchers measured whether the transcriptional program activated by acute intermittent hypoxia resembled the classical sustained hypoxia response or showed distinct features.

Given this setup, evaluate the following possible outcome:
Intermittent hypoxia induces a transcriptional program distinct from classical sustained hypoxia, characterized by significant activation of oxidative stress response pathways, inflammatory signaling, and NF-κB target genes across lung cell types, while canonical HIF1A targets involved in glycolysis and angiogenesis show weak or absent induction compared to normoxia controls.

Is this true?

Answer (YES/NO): NO